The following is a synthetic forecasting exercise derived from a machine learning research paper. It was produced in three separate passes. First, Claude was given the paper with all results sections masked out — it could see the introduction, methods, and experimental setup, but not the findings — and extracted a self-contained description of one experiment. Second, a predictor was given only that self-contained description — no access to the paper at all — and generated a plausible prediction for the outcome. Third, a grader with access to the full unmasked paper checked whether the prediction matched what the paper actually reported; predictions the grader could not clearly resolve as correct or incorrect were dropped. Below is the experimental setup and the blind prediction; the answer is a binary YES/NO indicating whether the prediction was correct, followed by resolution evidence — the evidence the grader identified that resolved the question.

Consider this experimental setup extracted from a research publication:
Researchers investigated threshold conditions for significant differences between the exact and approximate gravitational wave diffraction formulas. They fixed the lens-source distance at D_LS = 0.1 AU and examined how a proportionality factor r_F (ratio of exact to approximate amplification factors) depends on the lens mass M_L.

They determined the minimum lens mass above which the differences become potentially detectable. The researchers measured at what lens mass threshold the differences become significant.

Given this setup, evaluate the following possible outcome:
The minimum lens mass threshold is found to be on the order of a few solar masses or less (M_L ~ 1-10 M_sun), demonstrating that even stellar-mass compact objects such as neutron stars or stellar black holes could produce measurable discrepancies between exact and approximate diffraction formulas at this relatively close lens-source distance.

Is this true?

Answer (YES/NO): NO